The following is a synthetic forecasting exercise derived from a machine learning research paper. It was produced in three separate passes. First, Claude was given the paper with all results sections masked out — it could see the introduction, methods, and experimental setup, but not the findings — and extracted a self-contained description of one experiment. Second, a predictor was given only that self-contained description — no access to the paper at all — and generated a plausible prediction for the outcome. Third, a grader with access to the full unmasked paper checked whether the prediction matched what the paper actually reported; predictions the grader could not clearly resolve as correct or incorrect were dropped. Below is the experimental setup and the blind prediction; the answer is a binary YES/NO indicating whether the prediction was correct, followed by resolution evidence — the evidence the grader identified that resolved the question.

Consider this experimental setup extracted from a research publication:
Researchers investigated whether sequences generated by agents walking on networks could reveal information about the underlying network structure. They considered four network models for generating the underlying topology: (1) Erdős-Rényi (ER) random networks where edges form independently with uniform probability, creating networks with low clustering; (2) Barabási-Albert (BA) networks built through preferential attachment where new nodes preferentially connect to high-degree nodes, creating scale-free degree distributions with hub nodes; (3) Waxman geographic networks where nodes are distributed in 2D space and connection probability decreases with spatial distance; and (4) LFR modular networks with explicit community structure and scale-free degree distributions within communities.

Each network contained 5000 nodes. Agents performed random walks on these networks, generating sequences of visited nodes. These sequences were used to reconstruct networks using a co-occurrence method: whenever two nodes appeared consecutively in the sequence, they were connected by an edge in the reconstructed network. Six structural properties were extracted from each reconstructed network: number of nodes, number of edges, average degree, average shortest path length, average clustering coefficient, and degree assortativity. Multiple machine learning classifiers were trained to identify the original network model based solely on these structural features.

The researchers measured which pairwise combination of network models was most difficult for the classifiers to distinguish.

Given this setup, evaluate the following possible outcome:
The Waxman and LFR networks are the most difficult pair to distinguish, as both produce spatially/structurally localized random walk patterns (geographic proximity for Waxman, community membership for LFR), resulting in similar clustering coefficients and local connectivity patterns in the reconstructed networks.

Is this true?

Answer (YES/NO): NO